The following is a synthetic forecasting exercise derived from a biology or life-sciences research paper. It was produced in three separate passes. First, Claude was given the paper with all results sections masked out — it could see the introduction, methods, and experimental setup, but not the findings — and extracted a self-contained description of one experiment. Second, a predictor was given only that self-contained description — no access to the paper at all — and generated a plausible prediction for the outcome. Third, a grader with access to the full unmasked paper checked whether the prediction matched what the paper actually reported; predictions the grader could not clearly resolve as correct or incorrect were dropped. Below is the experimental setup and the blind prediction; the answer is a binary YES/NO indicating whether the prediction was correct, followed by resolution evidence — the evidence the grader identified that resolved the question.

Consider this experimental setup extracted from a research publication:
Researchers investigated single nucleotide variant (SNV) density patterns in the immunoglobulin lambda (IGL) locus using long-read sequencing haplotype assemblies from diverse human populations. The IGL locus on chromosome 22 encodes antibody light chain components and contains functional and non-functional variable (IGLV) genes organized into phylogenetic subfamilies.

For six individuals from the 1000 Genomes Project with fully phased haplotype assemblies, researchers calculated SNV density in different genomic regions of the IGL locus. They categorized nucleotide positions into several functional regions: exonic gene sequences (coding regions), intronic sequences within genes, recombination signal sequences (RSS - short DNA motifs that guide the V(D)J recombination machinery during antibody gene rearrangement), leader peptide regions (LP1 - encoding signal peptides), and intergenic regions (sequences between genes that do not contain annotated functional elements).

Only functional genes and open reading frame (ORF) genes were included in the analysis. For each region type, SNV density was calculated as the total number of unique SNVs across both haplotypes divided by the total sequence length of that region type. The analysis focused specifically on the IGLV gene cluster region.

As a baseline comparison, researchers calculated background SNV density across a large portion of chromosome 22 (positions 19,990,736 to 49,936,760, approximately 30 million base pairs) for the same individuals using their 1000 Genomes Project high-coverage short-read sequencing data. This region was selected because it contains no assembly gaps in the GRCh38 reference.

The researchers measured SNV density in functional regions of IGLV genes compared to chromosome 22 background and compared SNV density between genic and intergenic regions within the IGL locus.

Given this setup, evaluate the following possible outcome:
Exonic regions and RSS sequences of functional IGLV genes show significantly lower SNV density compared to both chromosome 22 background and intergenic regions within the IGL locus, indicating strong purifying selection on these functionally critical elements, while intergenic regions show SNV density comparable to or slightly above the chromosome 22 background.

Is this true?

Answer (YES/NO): NO